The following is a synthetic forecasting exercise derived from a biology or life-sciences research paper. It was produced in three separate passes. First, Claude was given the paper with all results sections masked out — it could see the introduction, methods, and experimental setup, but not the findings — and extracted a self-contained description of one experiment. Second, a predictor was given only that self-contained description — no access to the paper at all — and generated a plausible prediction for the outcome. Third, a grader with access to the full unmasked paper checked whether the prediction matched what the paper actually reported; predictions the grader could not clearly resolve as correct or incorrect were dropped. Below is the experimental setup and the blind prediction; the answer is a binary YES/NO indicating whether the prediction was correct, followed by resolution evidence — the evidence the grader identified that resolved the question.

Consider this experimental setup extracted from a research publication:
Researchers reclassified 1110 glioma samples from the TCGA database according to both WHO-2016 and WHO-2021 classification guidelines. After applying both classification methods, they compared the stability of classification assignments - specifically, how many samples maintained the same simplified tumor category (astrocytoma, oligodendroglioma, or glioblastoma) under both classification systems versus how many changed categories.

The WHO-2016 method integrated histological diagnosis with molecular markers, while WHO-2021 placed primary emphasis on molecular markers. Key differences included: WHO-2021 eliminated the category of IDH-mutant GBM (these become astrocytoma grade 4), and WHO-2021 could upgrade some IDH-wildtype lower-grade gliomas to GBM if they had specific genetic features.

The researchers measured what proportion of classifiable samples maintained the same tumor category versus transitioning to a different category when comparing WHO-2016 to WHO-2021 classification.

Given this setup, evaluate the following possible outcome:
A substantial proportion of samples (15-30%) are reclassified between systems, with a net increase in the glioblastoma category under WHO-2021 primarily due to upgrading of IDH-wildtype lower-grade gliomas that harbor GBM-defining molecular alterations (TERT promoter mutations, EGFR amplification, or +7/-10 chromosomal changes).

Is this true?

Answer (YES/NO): NO